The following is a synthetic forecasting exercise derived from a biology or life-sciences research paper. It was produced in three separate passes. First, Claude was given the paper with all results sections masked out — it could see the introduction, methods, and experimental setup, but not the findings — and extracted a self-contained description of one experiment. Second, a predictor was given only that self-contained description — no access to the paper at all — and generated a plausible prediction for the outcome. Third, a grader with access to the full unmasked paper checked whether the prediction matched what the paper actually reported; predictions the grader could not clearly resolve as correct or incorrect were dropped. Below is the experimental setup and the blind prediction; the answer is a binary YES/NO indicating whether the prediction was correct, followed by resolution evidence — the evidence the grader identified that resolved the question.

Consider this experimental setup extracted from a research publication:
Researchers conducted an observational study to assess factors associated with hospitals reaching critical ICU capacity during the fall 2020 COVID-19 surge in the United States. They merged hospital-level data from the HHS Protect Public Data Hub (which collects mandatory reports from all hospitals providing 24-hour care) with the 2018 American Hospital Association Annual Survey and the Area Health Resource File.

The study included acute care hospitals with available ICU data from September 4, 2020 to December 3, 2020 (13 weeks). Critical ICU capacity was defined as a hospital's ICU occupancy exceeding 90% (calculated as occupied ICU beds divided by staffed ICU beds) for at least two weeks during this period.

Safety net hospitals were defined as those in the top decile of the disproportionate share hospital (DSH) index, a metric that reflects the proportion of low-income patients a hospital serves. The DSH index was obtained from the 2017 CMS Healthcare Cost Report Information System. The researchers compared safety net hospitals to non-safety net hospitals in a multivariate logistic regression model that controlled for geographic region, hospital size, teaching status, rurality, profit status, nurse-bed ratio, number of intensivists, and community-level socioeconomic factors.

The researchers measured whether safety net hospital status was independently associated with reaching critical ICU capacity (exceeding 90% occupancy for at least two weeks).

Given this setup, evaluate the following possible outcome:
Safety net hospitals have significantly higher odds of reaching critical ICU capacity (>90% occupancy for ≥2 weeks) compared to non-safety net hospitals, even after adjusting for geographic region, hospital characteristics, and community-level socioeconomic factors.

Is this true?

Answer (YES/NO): NO